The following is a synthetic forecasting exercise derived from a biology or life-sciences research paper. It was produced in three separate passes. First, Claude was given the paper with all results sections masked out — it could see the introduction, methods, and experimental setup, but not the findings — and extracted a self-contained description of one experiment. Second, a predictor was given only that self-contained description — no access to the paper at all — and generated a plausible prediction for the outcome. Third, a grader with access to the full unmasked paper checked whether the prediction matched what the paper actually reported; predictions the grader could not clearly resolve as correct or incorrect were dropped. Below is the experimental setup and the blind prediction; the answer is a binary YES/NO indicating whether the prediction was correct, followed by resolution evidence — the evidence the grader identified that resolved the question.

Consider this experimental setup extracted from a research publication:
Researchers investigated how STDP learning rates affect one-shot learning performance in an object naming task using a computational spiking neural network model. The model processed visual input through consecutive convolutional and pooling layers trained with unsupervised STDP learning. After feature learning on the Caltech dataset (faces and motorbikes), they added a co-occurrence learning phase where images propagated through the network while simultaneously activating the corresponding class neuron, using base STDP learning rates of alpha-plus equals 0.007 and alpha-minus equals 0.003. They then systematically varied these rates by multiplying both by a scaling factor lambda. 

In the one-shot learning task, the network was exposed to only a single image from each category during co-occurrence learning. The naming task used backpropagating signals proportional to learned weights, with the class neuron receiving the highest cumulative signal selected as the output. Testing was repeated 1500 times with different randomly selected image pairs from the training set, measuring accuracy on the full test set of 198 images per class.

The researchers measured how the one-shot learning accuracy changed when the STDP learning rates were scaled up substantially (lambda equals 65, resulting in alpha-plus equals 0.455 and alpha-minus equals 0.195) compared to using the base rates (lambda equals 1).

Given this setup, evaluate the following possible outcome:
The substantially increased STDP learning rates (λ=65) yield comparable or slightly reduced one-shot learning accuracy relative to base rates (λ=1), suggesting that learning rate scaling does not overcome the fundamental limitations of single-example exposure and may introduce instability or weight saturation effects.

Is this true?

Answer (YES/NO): NO